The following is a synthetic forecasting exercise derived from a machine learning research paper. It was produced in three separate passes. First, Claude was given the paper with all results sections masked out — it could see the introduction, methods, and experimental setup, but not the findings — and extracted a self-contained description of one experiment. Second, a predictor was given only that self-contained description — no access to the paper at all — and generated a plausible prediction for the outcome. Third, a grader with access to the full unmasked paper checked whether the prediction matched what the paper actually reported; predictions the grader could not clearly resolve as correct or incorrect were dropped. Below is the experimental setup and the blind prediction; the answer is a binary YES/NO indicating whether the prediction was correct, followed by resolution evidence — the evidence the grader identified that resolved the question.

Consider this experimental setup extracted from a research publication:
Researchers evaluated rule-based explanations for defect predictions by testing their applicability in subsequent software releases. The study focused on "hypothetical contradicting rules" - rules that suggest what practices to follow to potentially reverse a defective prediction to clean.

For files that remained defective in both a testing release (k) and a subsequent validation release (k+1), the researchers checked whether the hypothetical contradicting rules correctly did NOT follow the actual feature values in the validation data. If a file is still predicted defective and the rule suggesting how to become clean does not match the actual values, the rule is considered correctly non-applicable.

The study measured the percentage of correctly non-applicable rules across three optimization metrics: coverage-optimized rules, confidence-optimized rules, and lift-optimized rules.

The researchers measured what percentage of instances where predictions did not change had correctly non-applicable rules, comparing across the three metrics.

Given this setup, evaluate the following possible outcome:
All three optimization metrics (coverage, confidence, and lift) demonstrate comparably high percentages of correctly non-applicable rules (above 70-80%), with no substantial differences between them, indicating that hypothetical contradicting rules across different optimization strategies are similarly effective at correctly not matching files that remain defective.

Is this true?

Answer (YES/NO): NO